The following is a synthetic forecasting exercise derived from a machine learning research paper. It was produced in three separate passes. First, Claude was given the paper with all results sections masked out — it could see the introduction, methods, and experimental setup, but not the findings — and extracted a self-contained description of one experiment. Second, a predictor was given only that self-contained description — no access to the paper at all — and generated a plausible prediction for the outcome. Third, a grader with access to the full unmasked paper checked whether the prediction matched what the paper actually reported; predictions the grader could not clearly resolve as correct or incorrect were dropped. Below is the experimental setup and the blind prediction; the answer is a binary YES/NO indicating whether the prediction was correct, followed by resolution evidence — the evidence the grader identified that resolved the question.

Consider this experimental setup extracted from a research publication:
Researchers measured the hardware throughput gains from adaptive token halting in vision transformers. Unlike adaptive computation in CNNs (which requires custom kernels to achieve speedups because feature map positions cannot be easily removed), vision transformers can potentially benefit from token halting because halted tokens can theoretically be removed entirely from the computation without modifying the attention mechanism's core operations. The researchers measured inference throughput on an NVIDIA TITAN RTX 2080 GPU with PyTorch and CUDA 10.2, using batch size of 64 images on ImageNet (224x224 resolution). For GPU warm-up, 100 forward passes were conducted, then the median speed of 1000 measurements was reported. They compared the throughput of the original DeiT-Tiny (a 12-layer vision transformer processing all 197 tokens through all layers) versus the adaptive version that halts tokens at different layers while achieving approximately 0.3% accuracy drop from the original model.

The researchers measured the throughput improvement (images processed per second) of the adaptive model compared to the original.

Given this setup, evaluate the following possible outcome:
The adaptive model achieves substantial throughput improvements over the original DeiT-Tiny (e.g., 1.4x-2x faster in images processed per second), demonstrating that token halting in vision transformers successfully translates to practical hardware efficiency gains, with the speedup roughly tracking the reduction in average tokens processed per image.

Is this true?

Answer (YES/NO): YES